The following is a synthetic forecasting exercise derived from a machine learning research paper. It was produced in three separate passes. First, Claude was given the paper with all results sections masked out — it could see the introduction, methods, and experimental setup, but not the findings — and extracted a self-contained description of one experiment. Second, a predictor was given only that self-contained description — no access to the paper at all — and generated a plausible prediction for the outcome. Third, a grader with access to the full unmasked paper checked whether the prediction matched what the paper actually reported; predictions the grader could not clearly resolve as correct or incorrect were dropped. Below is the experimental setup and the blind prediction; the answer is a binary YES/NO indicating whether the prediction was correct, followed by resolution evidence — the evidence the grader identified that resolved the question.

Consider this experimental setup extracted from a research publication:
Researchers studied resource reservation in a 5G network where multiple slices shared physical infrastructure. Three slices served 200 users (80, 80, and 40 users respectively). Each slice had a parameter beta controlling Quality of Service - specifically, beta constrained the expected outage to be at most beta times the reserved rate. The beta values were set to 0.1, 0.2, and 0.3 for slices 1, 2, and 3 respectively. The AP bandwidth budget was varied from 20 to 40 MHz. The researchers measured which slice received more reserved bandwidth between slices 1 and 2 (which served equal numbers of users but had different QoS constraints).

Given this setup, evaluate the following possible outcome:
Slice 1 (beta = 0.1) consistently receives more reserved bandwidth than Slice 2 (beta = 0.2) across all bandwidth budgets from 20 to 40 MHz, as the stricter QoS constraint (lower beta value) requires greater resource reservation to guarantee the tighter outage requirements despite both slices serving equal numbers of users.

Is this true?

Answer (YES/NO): YES